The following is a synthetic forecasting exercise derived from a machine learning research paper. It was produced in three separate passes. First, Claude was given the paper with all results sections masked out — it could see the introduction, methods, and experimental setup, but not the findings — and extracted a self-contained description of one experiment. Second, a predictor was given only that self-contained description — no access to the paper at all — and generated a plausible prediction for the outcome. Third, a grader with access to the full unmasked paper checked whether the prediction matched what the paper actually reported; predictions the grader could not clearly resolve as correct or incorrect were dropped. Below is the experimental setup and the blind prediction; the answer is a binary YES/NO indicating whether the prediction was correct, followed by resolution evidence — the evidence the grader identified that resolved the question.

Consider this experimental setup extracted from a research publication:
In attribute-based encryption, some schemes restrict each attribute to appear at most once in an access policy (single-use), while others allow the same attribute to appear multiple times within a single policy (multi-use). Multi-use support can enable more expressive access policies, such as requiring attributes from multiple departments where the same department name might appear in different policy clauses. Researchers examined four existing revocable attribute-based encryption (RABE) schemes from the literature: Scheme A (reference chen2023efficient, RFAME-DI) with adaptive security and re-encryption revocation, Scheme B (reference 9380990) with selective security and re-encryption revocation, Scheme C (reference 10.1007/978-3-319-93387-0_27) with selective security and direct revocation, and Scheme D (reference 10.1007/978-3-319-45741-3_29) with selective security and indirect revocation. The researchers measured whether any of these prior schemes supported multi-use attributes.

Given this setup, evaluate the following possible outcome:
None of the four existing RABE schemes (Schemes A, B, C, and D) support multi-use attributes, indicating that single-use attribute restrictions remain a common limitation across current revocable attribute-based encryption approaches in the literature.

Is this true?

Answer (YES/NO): YES